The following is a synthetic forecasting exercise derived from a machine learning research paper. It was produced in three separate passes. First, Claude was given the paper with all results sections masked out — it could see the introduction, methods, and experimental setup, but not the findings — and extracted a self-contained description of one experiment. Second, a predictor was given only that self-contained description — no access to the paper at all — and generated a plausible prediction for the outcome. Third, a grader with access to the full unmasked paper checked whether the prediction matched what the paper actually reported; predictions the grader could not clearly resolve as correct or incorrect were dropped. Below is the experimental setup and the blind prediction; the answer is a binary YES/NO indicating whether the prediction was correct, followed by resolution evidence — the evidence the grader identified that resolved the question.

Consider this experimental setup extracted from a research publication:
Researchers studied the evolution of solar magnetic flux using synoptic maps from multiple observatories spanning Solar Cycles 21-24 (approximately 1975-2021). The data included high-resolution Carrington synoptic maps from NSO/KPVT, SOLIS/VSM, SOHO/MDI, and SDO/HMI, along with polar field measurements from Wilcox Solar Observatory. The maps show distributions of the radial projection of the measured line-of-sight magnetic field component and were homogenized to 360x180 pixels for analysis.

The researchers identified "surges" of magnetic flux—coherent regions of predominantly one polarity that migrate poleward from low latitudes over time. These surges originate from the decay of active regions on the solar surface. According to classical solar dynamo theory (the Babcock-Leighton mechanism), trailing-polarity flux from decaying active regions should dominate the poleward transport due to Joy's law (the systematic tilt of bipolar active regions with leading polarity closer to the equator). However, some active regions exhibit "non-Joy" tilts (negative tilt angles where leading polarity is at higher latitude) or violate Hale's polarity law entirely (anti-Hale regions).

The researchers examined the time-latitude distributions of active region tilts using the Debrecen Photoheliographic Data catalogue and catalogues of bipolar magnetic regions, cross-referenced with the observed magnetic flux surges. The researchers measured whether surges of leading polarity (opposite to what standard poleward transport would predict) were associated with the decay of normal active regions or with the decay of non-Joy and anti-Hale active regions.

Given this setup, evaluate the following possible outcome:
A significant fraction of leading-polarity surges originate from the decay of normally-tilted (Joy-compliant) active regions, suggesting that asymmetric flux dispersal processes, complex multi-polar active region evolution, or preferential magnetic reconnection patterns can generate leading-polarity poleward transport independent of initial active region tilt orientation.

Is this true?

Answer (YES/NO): NO